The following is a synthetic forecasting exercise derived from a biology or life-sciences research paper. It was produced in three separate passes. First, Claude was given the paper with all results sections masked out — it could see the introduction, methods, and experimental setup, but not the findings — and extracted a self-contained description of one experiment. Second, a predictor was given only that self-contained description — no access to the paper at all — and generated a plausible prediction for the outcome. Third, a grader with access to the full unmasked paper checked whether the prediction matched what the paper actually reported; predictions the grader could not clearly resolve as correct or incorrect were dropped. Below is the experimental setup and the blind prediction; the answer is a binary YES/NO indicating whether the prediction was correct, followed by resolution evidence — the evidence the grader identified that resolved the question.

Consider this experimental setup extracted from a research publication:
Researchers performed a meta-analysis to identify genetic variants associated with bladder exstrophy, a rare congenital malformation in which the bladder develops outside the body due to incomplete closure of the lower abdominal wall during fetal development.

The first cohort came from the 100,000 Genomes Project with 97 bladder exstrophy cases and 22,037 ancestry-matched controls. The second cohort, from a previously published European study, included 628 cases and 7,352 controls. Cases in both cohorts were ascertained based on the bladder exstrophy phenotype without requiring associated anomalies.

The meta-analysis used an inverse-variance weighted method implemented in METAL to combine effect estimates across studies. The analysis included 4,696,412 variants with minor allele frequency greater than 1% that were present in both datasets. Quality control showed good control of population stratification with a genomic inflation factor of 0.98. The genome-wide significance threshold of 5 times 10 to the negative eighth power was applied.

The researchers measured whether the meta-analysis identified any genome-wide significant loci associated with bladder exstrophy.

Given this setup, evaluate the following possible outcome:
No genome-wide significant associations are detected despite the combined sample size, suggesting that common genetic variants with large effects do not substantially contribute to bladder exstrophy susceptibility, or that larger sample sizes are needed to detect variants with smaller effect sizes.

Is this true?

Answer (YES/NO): YES